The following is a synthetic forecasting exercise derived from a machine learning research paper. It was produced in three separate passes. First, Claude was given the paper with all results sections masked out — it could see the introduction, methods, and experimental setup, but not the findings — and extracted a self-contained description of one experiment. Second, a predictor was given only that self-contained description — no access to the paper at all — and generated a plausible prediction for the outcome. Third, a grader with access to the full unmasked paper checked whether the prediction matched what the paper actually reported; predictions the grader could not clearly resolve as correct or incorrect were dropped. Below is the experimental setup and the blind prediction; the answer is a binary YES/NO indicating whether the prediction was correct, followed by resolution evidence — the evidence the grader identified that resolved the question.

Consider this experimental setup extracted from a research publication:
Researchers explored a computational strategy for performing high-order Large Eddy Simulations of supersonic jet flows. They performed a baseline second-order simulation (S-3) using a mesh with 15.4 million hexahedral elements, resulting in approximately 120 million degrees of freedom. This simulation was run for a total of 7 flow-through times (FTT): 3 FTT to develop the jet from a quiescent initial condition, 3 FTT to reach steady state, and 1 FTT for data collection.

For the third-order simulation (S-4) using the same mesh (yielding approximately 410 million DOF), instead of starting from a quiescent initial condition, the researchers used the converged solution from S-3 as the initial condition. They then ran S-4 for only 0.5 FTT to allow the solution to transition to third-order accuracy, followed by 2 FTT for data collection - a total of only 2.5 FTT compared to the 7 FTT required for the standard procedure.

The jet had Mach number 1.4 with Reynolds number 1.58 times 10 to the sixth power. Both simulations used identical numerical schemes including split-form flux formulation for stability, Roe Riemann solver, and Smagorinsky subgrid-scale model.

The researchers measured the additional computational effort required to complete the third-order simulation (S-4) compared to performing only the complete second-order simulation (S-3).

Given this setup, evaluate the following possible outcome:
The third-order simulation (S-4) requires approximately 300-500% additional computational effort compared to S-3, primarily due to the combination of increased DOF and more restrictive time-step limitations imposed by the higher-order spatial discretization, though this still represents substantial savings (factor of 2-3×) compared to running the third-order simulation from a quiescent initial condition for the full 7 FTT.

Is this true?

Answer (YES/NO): NO